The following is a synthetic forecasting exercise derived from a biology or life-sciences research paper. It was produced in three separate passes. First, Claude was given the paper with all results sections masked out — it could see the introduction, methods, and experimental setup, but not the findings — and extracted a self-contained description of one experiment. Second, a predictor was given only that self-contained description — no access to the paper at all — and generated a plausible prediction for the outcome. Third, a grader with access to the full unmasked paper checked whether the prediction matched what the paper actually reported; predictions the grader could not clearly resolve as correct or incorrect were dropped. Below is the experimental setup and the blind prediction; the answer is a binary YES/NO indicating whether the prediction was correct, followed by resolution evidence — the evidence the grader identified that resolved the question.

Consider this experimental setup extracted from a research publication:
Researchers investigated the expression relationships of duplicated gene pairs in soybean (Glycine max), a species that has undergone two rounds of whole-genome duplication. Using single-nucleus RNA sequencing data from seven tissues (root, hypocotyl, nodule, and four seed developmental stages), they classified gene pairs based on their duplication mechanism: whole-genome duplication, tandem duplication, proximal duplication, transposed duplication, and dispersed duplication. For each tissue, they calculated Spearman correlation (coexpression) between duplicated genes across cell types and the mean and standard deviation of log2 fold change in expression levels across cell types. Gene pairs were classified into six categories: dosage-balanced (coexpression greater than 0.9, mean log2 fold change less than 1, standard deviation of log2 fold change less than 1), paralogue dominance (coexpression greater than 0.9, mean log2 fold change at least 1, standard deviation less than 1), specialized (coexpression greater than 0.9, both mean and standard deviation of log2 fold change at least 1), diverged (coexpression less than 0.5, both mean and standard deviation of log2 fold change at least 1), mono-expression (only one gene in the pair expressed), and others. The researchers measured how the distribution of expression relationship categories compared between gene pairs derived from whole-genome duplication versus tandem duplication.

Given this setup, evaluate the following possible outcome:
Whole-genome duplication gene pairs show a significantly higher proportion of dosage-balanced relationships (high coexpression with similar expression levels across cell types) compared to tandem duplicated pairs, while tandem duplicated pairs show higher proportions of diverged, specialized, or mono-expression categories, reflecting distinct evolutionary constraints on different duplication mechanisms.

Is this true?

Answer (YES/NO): NO